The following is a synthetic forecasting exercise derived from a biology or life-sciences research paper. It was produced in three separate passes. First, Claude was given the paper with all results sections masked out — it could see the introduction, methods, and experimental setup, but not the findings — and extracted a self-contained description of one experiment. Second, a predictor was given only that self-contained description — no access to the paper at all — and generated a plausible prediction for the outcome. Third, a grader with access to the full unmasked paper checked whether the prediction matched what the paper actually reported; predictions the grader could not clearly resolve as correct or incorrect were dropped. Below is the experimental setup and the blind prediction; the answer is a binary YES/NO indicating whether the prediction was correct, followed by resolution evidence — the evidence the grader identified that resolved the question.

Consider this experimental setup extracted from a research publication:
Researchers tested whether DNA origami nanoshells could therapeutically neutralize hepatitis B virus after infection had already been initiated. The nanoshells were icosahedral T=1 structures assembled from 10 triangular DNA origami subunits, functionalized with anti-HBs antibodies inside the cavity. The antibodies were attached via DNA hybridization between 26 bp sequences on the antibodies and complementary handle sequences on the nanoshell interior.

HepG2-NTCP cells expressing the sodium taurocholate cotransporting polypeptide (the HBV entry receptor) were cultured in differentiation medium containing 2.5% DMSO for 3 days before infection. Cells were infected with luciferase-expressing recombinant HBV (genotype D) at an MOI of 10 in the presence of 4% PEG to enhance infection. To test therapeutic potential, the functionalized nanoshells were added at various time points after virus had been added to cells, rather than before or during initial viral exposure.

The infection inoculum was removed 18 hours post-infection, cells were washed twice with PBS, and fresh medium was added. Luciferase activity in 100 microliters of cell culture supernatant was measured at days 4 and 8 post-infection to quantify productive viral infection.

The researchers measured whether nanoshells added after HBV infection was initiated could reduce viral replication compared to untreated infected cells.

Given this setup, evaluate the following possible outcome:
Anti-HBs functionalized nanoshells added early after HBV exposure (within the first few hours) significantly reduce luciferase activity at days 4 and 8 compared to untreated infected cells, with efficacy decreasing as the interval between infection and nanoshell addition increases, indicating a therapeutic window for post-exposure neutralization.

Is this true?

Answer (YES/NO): NO